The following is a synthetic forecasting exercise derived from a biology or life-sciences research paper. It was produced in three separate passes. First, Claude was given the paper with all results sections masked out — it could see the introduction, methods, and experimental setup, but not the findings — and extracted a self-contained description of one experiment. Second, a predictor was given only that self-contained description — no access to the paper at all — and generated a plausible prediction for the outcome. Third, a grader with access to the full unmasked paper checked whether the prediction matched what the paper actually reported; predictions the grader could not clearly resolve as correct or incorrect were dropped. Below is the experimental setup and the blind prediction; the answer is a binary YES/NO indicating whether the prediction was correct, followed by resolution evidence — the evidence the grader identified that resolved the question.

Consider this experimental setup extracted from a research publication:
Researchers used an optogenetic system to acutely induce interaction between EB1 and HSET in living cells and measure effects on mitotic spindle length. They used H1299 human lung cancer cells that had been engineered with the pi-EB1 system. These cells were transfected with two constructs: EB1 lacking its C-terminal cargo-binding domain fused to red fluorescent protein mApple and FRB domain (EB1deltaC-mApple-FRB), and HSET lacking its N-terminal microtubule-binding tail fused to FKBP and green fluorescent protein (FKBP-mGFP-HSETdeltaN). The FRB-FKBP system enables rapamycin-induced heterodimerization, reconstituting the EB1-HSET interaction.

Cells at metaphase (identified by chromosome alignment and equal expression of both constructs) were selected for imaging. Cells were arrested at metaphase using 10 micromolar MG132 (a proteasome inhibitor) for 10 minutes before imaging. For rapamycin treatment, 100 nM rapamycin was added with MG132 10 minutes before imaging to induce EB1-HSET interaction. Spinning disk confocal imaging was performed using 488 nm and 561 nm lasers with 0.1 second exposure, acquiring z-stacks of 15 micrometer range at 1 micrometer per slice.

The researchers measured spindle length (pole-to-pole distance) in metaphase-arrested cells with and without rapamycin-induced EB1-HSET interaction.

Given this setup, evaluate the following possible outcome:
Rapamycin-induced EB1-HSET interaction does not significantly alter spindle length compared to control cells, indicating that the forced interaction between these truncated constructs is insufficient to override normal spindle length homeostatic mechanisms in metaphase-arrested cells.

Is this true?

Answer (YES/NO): NO